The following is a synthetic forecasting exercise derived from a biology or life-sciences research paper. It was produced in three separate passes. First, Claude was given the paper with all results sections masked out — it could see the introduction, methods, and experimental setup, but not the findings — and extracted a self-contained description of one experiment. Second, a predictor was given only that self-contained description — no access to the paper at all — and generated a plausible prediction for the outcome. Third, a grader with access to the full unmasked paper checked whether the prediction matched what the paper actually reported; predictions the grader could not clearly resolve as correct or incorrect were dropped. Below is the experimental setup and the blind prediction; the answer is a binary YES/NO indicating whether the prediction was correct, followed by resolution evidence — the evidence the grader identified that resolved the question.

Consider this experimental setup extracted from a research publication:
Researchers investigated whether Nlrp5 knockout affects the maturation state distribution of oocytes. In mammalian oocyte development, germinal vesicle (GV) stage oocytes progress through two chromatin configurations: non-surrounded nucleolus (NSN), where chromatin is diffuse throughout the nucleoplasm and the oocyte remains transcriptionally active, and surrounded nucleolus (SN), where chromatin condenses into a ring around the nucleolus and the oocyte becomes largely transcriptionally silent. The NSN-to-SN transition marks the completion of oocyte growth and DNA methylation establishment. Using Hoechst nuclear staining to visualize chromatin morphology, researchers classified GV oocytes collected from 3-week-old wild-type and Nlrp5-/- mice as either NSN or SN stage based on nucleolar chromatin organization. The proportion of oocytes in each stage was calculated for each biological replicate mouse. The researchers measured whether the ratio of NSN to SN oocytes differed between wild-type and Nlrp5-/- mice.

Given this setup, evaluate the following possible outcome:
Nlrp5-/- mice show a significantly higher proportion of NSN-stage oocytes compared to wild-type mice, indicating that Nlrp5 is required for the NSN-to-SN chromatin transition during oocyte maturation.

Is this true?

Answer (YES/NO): YES